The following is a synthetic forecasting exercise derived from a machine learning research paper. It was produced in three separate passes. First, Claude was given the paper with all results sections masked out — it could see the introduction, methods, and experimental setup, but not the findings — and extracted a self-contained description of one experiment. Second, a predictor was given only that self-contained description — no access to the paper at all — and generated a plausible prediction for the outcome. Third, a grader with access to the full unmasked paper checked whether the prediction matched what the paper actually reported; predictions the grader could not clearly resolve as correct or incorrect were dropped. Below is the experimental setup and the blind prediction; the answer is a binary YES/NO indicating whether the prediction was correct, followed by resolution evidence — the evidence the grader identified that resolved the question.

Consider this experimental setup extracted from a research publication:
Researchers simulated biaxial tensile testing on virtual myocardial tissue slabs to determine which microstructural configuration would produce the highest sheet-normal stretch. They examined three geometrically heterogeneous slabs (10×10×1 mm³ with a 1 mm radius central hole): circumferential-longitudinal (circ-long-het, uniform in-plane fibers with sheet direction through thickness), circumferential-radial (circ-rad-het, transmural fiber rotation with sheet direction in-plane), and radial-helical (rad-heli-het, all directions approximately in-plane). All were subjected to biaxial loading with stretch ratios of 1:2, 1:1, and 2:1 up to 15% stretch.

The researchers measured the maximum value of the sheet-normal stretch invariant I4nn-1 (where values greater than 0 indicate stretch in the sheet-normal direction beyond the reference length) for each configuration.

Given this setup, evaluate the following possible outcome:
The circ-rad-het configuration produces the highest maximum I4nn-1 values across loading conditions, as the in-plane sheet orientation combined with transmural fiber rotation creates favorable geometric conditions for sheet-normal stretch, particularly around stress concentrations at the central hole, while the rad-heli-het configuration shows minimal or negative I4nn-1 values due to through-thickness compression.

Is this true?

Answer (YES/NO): NO